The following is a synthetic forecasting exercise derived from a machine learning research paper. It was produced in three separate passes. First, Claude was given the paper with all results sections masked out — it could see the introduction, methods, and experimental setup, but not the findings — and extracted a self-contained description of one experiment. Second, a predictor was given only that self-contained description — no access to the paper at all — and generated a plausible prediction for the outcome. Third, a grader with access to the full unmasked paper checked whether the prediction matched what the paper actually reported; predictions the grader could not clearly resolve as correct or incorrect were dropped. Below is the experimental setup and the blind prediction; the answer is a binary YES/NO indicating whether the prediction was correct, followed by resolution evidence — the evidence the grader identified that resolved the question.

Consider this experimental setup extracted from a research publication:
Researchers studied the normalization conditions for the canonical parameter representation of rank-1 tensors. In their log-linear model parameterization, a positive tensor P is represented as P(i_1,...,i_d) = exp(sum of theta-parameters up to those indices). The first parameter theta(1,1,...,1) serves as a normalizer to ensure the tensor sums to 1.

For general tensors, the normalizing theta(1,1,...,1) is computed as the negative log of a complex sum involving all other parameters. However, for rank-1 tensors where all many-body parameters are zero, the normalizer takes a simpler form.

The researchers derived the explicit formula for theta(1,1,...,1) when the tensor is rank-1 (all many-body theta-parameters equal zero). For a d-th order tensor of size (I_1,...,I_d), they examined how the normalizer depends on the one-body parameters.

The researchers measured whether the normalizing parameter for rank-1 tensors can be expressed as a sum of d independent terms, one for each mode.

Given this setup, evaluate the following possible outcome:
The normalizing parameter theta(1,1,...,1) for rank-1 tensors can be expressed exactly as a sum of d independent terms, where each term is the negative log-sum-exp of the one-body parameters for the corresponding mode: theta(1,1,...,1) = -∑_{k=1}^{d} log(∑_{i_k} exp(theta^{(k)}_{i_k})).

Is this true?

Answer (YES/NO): NO